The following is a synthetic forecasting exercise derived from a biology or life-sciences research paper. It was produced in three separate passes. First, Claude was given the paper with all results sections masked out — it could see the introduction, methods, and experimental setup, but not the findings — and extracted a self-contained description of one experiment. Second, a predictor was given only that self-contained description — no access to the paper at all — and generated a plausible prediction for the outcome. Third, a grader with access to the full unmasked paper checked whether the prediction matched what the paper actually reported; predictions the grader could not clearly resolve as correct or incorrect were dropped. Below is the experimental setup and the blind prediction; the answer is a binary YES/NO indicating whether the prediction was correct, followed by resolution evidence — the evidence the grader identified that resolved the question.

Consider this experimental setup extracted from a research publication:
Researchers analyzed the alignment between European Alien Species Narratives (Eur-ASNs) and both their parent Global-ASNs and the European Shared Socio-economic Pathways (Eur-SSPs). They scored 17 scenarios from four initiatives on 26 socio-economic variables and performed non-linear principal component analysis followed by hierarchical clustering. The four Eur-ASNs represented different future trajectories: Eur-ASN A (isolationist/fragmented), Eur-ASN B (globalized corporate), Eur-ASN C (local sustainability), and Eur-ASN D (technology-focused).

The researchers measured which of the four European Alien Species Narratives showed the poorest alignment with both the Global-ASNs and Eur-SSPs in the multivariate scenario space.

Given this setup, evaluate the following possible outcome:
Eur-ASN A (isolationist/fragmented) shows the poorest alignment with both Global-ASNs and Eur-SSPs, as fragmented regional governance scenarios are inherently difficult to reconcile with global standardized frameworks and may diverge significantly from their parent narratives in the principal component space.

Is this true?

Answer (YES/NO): NO